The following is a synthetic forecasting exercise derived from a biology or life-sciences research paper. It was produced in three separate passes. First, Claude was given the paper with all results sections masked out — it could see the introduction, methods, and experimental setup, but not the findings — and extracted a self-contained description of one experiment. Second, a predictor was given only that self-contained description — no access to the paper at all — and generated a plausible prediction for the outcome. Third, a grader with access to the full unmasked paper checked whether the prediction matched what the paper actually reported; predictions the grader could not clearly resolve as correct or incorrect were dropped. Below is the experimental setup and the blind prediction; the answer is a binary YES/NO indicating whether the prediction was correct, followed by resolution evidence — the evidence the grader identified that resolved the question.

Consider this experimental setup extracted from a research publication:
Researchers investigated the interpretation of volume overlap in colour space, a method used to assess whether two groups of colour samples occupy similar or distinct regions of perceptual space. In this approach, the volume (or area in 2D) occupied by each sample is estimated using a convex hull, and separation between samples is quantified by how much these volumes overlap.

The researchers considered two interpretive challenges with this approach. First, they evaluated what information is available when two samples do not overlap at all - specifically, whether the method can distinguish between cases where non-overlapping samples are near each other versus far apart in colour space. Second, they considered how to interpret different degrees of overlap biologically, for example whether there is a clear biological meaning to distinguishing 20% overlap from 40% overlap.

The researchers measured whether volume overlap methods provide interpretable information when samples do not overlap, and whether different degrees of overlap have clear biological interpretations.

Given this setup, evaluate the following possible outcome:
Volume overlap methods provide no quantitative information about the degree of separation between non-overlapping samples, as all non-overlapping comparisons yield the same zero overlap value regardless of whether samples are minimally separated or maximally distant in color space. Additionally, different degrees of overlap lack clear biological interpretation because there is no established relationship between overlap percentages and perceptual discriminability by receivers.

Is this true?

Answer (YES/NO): YES